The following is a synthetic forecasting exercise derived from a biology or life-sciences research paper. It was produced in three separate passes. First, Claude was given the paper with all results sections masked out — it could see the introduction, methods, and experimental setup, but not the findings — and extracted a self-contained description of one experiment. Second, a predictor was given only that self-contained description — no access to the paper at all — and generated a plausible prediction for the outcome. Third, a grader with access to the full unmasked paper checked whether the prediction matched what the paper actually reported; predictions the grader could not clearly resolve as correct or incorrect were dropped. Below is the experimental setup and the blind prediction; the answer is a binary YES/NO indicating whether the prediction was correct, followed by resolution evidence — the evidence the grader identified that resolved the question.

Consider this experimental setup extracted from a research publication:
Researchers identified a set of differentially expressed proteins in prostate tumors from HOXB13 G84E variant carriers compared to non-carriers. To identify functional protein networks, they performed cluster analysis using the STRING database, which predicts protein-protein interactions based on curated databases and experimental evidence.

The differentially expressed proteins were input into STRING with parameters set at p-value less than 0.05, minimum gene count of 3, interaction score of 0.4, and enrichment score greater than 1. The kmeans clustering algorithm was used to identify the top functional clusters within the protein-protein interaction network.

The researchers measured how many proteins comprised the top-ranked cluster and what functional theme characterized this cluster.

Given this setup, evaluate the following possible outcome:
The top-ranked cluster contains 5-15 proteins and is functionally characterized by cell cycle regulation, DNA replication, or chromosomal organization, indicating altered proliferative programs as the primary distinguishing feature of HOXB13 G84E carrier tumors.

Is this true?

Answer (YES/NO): NO